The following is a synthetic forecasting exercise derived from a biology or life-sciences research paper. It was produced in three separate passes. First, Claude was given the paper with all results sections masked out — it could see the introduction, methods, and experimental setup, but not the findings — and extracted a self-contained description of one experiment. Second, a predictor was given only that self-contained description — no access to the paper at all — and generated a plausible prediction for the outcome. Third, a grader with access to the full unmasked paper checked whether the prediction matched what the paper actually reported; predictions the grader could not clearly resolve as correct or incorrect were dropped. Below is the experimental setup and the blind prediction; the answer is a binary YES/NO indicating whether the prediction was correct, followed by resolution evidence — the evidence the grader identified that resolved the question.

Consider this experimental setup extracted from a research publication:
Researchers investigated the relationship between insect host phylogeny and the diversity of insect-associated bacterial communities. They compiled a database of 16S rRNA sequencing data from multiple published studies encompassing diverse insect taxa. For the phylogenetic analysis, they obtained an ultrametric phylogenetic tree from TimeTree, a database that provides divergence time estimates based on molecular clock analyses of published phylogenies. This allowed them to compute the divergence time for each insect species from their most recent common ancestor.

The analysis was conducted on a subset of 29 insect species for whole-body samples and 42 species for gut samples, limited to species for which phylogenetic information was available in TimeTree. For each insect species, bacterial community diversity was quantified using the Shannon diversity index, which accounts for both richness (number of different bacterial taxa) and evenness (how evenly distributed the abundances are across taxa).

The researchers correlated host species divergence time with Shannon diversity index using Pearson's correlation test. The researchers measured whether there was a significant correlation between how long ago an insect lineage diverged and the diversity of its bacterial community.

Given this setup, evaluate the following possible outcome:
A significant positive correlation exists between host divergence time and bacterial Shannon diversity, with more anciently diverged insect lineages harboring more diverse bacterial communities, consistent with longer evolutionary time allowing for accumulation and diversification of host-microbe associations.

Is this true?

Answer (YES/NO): NO